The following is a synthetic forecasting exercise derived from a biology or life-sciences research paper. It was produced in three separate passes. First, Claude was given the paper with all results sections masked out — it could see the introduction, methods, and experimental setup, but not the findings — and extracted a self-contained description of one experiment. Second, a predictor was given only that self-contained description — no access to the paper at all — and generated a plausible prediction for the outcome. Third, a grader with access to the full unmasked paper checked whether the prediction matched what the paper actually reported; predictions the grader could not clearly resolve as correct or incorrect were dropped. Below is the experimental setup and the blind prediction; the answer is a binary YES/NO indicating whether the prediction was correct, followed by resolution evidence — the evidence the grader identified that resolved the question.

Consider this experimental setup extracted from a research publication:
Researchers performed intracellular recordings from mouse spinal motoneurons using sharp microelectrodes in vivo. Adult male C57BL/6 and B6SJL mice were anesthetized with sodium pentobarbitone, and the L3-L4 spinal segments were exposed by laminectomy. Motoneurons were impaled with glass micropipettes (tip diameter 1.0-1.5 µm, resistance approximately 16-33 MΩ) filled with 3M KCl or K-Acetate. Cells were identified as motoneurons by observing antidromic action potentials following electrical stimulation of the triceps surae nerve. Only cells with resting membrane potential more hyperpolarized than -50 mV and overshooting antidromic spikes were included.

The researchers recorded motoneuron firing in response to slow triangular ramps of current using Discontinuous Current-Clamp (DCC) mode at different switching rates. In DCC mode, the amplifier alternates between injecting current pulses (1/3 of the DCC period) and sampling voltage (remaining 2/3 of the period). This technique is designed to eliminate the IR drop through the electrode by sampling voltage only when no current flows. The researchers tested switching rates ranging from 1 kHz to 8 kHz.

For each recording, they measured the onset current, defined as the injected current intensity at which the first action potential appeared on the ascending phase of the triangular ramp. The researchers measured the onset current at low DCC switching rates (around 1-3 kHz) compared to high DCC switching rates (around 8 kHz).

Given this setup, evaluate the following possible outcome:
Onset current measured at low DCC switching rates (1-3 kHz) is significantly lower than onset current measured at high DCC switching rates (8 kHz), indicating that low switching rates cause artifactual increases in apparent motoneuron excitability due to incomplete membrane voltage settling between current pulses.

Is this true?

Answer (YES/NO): YES